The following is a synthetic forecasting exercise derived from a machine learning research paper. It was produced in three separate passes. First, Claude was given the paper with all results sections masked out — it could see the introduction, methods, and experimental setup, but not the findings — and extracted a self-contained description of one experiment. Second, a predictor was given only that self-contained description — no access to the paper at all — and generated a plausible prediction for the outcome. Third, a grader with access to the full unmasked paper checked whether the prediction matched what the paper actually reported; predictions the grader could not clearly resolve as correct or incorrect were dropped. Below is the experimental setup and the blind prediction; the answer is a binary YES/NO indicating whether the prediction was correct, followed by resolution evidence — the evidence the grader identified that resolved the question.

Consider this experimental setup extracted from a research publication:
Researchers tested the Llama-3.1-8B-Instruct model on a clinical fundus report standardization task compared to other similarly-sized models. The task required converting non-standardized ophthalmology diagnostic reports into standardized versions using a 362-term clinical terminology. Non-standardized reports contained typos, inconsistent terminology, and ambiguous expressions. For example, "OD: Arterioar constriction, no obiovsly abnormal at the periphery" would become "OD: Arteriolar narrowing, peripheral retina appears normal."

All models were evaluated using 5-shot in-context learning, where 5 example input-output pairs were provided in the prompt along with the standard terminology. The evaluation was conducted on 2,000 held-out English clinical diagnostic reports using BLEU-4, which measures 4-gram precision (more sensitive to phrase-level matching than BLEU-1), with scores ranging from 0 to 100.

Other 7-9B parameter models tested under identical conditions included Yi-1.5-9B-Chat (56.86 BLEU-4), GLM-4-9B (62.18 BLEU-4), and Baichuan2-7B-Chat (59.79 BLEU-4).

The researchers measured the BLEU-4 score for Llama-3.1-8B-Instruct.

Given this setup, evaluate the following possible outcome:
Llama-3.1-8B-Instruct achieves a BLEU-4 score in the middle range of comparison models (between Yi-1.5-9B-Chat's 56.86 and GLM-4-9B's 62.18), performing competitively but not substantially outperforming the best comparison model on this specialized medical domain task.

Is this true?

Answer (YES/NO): NO